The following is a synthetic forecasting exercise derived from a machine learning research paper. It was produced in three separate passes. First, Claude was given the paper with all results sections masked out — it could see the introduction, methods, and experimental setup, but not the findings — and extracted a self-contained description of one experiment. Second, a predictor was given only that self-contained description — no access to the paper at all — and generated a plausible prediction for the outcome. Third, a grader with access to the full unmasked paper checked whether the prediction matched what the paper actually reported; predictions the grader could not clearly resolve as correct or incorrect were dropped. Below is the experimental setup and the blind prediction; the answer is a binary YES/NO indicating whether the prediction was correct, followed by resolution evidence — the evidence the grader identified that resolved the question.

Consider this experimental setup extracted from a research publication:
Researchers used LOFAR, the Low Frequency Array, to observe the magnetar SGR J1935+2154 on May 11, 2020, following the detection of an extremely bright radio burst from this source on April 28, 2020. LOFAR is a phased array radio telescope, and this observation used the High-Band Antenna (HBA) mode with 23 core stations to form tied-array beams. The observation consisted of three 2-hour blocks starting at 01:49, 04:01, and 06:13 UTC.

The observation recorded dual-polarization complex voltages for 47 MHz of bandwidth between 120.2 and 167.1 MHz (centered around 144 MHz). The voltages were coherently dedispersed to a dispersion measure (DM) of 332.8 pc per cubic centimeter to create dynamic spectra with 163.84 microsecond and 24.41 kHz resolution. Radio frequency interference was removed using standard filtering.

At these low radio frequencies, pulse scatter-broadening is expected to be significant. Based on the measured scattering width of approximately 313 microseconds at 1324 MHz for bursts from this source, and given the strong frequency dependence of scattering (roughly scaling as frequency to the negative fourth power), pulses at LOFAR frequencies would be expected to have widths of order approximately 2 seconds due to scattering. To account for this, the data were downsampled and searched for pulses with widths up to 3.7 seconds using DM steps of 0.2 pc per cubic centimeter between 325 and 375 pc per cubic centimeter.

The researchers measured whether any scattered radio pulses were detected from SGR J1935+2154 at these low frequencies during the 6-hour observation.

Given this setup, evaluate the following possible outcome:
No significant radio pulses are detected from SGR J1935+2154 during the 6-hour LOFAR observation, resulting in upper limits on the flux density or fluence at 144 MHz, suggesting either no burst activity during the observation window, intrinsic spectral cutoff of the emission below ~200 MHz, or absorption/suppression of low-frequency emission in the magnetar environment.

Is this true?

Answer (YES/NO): YES